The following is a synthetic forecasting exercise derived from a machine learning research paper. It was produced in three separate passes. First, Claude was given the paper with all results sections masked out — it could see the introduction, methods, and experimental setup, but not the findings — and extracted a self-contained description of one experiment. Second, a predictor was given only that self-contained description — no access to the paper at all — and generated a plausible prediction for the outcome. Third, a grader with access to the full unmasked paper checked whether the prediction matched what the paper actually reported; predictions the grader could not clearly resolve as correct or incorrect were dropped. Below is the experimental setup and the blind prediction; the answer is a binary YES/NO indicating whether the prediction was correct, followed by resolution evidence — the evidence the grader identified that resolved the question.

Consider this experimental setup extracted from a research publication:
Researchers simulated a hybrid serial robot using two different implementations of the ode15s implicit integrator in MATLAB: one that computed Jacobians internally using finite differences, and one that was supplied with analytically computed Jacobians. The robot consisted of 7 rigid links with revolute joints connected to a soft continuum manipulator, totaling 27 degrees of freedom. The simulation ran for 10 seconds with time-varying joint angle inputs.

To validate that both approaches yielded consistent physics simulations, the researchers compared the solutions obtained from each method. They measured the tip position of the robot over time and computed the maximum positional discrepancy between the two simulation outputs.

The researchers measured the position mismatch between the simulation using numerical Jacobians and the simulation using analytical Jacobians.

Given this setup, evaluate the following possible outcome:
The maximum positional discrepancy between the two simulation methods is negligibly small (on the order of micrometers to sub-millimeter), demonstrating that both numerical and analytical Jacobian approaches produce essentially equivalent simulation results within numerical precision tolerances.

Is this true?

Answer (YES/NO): YES